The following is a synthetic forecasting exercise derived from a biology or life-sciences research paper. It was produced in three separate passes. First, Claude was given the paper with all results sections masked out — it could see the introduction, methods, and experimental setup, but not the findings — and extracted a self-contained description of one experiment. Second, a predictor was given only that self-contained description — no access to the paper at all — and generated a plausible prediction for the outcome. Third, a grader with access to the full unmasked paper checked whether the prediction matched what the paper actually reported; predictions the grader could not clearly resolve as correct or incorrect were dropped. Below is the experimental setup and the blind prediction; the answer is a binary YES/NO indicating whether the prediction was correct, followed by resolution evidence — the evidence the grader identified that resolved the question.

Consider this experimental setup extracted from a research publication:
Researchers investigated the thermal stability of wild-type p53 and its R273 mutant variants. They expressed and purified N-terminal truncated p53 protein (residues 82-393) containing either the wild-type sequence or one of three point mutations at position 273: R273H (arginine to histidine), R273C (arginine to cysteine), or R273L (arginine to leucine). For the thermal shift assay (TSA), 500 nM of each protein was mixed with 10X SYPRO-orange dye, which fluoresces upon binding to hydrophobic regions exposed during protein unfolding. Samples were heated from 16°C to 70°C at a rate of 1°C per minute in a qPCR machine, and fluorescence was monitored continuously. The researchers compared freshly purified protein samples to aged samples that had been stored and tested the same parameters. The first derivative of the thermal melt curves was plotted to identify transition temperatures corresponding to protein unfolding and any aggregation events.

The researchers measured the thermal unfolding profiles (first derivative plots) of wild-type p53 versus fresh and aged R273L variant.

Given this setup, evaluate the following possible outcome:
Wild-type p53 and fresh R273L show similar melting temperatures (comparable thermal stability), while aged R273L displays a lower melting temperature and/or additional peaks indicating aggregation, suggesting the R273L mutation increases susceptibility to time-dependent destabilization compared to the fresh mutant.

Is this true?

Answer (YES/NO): NO